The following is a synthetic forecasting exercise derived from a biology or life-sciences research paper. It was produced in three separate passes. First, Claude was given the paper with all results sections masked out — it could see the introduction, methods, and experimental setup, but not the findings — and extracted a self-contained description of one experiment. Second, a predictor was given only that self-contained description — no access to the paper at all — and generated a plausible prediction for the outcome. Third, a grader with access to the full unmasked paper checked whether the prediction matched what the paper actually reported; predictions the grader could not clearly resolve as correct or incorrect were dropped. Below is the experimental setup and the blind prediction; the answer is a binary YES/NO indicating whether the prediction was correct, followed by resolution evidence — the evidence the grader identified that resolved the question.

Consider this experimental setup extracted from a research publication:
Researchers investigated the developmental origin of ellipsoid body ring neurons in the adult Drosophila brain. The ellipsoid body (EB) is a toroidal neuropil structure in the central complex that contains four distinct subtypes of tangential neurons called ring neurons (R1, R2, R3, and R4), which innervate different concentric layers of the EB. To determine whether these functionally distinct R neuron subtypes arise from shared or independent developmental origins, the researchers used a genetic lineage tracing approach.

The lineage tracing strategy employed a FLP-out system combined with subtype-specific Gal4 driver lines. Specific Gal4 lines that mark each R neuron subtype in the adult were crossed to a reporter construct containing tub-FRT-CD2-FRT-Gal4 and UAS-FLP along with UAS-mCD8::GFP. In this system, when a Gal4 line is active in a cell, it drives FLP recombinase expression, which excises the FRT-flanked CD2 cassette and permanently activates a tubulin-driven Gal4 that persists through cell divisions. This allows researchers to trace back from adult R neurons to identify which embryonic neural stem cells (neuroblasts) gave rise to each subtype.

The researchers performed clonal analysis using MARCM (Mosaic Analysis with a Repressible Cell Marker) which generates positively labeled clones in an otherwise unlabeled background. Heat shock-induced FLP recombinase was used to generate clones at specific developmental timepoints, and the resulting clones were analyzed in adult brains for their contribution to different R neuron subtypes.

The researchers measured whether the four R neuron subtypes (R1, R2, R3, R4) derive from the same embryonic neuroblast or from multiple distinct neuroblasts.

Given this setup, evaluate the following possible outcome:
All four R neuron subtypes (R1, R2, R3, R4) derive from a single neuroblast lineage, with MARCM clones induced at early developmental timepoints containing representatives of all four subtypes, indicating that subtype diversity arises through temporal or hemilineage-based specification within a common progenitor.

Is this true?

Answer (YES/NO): YES